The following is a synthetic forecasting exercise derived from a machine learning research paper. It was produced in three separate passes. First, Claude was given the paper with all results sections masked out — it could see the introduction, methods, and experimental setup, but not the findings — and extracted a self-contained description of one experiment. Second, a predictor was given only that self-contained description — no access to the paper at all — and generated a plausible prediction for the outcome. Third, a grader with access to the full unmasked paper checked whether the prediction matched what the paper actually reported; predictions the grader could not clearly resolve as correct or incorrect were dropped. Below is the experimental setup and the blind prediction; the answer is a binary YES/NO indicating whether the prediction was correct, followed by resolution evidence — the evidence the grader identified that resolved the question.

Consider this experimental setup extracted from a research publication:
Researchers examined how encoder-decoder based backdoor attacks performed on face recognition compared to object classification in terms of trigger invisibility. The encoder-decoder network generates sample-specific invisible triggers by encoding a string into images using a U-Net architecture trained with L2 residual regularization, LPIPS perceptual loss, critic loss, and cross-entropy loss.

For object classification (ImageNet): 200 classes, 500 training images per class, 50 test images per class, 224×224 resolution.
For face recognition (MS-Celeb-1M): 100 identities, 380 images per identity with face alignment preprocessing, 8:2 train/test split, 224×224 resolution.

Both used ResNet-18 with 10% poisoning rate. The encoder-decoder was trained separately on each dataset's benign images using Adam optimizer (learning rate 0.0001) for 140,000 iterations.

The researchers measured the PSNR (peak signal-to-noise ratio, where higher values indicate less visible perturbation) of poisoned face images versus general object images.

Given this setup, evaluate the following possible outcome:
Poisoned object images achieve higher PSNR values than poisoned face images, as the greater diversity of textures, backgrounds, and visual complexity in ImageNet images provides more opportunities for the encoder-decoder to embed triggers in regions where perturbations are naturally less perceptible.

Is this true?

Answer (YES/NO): NO